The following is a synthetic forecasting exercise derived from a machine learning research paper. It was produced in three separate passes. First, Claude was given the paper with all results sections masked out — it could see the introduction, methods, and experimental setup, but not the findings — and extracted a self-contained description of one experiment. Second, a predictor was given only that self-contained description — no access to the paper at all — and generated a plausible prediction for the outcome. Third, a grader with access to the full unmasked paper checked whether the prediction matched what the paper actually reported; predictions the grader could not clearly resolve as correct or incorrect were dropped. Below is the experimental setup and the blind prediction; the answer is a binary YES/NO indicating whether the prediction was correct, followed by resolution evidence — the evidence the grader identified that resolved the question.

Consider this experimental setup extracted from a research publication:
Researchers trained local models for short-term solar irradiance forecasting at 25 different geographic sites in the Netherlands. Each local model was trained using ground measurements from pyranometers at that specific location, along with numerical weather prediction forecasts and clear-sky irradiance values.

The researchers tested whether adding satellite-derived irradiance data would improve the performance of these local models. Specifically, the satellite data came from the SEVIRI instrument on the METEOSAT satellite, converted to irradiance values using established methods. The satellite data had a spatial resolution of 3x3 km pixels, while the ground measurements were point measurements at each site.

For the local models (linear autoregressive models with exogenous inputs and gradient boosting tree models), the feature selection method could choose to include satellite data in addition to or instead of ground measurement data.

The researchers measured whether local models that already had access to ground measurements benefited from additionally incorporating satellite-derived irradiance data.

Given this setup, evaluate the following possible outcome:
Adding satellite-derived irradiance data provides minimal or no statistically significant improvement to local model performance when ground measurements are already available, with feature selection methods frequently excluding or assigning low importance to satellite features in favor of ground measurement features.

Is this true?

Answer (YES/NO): YES